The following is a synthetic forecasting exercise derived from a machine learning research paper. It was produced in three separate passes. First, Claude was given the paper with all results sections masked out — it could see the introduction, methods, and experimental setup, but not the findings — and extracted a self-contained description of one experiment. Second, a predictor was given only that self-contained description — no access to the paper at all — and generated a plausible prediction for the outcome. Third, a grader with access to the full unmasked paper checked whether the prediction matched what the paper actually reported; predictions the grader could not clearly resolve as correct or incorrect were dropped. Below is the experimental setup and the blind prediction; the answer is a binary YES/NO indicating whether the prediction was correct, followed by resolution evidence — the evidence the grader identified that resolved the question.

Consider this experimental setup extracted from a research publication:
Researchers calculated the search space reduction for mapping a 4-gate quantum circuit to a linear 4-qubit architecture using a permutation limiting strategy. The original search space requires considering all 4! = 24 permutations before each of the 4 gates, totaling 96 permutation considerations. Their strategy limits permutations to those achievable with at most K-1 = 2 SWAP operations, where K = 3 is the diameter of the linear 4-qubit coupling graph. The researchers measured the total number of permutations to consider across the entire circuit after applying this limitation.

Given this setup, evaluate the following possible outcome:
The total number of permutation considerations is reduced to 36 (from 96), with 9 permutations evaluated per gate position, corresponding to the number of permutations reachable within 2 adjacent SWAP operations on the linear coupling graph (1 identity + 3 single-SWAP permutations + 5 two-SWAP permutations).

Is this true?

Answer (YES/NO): YES